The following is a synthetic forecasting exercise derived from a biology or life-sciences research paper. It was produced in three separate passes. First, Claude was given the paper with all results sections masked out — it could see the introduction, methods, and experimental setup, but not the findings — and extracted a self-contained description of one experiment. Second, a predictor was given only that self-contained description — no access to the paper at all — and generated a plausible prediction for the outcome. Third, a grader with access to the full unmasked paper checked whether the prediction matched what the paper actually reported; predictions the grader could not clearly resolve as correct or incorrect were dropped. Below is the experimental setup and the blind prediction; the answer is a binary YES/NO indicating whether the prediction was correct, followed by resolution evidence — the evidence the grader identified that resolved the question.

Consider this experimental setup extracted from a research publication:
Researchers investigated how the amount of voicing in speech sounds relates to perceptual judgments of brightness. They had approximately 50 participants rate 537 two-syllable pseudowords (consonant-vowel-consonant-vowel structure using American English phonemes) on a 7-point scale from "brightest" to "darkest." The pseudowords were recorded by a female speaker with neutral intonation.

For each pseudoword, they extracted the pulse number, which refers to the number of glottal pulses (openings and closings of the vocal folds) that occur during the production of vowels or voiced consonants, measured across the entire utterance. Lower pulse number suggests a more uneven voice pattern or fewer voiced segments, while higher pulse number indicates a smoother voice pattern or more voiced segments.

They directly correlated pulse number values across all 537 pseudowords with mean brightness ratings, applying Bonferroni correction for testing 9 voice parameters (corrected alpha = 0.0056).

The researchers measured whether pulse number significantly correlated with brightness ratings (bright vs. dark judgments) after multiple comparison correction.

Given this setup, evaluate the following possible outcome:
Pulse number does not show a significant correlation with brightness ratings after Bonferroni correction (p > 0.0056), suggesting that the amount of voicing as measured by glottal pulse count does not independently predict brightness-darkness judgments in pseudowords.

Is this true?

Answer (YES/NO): NO